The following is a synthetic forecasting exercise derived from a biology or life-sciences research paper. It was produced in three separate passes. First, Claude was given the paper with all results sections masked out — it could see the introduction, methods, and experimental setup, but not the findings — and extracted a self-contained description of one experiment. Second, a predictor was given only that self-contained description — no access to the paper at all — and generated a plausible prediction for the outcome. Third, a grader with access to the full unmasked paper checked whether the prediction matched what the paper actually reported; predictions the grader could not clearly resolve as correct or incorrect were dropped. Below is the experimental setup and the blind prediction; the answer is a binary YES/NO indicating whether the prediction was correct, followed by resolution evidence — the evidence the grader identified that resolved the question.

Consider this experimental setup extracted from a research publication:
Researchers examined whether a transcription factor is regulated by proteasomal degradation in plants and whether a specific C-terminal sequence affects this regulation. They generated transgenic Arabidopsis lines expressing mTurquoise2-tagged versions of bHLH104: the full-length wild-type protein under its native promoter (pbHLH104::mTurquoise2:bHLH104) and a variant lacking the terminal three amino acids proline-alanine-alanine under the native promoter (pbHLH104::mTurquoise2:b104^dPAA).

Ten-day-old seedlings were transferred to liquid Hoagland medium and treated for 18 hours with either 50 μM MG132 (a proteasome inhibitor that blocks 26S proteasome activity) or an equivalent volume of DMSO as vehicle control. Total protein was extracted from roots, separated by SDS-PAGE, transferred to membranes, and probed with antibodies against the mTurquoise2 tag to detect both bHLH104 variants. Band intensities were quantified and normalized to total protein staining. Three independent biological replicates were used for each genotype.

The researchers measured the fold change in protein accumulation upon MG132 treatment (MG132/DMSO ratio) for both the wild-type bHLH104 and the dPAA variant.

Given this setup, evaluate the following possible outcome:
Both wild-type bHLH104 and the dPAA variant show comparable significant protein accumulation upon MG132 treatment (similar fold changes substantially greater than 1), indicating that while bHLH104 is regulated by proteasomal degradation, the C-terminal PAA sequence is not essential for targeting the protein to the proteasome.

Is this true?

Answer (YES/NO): NO